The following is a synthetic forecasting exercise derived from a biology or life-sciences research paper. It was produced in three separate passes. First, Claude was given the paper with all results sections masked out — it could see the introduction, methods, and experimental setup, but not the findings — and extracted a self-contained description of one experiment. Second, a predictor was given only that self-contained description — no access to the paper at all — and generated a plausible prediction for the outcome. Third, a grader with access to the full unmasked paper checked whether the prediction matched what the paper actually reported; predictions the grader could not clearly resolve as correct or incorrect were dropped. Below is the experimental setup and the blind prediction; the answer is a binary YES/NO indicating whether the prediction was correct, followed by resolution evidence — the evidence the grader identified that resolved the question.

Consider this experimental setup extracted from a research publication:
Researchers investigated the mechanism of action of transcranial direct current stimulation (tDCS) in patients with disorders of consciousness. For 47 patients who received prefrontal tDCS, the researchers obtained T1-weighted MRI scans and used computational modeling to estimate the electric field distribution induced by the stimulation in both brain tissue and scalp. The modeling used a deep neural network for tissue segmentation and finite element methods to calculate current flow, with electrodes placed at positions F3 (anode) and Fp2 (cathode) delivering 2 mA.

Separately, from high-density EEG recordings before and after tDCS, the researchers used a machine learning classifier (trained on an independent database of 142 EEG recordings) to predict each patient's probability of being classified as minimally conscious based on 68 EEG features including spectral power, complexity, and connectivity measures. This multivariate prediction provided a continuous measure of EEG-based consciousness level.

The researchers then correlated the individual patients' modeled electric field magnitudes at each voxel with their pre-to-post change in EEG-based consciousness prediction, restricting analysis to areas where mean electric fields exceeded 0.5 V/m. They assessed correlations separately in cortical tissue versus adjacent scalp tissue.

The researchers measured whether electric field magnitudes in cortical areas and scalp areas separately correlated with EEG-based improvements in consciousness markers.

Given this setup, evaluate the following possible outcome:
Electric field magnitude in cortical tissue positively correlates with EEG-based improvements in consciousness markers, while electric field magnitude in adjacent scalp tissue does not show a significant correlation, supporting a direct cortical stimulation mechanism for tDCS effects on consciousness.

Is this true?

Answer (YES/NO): NO